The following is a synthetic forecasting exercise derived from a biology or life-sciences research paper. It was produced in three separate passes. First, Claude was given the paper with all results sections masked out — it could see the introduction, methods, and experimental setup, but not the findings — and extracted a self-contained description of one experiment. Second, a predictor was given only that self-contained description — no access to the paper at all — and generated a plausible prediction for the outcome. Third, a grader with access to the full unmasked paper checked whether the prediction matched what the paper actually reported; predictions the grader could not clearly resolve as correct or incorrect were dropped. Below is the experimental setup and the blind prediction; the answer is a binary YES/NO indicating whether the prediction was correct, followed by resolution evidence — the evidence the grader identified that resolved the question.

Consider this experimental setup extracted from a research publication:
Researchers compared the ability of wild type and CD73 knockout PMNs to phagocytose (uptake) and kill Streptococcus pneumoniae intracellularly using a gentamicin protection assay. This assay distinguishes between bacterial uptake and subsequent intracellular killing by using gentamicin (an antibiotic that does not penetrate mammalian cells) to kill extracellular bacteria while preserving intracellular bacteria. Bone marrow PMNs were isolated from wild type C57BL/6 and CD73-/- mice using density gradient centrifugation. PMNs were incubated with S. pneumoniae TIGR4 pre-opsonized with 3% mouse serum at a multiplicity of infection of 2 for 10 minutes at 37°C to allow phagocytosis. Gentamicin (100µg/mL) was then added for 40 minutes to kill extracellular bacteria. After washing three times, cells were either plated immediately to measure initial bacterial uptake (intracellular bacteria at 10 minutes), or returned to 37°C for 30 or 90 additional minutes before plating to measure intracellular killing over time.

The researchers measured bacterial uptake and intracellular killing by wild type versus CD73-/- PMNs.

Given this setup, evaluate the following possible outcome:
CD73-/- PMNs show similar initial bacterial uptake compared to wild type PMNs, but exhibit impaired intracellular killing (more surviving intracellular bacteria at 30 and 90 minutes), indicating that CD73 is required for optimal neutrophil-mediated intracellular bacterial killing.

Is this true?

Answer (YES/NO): NO